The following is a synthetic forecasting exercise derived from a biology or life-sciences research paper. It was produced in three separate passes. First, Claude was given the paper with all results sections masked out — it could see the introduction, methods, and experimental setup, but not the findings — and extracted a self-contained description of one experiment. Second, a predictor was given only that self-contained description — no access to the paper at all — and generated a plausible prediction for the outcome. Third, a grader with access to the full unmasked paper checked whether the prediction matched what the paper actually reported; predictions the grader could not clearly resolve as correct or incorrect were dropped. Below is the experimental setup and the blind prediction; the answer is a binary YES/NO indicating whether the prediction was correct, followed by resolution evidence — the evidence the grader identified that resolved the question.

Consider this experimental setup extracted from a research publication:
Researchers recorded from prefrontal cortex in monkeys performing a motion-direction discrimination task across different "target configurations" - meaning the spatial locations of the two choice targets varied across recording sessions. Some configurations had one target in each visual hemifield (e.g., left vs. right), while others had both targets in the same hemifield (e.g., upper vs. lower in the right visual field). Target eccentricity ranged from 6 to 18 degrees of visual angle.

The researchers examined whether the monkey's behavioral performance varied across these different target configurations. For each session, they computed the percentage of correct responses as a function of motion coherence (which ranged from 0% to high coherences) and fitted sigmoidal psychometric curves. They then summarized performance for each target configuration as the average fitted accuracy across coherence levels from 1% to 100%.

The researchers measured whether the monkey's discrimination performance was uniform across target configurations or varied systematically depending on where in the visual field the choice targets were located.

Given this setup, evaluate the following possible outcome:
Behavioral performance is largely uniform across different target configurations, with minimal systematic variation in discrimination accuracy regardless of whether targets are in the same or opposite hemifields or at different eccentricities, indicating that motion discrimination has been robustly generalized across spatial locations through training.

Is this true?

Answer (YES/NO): NO